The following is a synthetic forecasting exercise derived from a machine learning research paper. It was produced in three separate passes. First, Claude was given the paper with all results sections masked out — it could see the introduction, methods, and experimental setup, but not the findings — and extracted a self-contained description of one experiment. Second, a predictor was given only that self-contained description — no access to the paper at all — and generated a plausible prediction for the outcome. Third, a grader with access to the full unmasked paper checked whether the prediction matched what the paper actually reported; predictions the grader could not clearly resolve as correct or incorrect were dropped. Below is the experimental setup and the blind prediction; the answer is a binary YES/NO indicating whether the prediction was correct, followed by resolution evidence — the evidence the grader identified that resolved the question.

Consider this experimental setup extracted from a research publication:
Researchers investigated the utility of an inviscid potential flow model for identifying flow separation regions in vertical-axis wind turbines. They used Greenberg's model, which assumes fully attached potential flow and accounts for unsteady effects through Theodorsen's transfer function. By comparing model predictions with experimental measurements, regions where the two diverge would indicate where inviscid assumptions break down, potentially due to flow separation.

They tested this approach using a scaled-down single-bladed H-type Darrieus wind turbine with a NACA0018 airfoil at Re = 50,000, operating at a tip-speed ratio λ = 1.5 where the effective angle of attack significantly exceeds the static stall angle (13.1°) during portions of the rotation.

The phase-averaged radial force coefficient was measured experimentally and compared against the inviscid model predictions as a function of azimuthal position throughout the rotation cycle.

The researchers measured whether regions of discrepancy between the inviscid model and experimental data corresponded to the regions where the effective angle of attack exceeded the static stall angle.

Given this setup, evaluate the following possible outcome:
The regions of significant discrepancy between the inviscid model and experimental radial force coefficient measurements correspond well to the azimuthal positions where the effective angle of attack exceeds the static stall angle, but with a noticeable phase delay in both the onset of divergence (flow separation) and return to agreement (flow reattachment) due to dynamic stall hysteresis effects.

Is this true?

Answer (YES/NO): NO